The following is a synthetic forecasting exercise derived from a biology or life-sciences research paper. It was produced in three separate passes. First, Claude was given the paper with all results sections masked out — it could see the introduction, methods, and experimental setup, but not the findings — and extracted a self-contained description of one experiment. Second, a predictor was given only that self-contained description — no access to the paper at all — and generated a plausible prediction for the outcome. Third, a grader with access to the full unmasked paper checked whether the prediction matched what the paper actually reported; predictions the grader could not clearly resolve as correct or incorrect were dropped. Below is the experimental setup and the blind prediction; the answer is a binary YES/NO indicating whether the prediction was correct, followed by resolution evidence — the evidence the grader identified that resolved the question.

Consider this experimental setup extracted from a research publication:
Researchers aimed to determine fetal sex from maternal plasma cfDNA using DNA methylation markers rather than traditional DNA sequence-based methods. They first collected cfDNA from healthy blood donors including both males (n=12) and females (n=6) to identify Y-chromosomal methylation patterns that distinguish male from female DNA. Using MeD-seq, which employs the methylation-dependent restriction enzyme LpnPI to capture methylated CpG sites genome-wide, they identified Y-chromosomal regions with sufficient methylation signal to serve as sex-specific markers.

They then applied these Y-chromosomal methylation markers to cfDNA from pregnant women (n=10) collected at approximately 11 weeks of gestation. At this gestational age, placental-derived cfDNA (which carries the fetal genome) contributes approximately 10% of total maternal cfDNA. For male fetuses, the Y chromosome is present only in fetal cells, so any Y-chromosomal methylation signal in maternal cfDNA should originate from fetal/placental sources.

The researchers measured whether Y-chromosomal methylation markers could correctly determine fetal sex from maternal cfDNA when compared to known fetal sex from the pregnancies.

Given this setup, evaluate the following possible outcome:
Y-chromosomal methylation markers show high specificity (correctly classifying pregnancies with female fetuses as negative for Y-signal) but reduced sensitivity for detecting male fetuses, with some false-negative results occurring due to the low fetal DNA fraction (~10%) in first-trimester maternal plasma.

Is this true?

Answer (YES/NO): NO